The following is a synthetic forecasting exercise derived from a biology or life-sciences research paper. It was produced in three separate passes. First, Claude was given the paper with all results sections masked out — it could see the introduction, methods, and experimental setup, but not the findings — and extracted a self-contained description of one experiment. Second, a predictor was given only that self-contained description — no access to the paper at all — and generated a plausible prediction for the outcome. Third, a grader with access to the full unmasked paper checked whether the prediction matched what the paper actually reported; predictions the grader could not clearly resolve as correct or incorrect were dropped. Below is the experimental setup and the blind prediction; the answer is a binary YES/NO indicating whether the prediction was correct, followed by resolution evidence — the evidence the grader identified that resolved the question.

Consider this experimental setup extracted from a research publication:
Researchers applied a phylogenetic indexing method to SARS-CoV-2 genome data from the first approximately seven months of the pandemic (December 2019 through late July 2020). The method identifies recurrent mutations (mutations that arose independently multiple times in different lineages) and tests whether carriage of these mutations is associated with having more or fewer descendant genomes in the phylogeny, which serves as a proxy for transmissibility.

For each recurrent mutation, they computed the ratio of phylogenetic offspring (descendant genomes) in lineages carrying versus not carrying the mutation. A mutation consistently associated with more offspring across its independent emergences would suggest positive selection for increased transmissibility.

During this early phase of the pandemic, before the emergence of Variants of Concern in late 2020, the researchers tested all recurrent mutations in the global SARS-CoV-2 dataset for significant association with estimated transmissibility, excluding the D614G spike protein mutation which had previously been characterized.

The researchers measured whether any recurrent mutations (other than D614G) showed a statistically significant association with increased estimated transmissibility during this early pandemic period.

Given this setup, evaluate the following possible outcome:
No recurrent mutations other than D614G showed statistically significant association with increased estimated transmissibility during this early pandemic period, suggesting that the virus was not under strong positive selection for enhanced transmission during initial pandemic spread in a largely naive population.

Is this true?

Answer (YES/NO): YES